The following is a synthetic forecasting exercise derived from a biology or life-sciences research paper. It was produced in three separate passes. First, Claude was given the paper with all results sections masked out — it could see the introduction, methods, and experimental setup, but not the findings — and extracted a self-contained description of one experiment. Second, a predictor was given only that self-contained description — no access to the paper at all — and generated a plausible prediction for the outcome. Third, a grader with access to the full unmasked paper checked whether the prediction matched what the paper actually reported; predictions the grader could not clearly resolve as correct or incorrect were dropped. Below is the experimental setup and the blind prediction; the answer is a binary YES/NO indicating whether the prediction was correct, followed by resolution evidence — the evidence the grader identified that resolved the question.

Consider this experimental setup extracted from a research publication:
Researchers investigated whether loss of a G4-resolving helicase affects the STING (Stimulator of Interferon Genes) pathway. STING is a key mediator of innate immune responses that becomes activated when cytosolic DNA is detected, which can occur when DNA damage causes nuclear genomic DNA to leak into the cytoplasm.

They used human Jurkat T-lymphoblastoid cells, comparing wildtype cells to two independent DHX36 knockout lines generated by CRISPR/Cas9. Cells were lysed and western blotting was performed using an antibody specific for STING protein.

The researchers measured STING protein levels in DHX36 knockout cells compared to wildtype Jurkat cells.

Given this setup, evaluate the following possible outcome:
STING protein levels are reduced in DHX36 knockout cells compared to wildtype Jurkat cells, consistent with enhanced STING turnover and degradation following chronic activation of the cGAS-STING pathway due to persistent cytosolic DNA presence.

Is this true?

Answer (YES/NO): NO